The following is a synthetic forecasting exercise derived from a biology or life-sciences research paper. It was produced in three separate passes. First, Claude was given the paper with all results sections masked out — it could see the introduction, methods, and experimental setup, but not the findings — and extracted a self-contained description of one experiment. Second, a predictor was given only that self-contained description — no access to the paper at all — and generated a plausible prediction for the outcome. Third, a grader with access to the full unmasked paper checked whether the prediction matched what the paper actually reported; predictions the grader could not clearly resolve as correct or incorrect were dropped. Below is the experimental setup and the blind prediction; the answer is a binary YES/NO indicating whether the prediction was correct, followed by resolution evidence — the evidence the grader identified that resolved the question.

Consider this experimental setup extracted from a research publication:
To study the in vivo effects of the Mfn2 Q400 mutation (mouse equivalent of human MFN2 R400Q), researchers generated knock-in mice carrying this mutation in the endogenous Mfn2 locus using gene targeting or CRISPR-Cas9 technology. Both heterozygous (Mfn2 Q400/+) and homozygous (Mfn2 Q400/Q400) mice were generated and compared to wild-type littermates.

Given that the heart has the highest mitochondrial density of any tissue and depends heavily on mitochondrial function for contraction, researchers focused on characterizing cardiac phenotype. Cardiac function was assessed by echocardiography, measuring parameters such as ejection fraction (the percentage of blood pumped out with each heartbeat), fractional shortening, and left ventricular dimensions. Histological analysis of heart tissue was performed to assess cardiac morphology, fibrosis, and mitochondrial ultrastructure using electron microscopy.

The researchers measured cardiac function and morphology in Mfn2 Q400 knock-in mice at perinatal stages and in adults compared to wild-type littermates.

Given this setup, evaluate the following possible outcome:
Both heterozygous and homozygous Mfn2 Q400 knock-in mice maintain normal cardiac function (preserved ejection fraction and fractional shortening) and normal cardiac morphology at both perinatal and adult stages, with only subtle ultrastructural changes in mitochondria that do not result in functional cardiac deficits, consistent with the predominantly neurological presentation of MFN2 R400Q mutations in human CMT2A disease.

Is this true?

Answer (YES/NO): NO